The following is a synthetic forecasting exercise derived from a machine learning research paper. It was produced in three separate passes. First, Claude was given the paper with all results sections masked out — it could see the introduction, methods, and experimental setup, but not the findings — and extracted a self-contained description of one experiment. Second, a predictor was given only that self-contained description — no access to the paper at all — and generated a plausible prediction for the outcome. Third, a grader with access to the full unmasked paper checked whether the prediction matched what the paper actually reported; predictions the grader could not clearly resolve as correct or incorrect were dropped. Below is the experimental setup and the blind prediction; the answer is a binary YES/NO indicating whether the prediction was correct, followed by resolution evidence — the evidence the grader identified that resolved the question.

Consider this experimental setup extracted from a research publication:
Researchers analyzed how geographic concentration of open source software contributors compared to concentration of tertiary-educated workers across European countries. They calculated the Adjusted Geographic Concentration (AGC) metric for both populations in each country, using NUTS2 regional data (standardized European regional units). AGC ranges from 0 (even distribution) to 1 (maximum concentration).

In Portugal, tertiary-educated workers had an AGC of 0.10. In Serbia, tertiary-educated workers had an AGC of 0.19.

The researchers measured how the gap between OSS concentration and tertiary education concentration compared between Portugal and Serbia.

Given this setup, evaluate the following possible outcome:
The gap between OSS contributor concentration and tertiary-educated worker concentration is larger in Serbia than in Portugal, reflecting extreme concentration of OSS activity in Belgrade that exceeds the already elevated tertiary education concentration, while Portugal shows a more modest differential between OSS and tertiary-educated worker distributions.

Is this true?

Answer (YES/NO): YES